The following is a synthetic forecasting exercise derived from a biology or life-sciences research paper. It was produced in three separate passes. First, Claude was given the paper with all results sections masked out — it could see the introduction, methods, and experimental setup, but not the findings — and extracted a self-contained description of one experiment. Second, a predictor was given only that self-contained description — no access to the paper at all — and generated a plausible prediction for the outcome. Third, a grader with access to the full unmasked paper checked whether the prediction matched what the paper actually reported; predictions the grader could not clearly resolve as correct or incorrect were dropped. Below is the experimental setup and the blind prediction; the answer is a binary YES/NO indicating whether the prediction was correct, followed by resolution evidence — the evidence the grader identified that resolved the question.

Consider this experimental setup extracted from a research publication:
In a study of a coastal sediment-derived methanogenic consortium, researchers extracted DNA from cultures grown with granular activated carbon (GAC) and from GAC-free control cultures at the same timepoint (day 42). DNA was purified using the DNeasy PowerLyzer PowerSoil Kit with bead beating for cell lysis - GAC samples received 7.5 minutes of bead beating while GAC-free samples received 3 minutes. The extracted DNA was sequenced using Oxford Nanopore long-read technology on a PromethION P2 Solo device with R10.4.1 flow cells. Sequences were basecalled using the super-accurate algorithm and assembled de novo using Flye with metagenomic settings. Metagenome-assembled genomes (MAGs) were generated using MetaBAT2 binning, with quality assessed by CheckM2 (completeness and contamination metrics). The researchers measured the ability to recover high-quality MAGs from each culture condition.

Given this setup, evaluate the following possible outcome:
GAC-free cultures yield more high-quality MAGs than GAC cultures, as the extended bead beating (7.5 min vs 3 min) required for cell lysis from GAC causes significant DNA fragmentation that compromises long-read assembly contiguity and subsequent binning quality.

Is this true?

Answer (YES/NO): NO